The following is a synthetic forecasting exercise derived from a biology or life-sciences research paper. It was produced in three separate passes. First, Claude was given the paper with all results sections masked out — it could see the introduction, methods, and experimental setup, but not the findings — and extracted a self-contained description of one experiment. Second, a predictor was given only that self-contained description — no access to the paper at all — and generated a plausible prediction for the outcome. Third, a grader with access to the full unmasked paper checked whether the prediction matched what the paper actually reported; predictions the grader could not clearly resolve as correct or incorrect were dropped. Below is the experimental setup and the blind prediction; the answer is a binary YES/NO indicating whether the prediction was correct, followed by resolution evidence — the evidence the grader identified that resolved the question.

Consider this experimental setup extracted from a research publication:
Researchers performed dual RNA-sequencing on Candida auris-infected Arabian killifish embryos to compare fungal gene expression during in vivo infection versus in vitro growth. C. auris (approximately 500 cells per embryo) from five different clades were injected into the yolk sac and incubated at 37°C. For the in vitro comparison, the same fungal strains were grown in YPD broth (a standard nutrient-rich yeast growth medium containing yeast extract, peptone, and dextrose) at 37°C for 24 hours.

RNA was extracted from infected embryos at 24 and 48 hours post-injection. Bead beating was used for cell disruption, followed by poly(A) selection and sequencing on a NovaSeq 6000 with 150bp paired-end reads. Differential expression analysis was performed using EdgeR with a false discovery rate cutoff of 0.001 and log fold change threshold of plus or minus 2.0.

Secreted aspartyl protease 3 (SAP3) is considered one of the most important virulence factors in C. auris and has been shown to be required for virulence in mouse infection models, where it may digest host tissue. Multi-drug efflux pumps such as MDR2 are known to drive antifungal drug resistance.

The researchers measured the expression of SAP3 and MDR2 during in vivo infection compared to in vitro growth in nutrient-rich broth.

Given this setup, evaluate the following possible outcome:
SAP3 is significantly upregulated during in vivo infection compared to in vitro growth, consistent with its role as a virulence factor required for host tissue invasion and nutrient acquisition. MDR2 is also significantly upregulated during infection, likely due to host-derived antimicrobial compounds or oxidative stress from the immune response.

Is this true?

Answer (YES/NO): NO